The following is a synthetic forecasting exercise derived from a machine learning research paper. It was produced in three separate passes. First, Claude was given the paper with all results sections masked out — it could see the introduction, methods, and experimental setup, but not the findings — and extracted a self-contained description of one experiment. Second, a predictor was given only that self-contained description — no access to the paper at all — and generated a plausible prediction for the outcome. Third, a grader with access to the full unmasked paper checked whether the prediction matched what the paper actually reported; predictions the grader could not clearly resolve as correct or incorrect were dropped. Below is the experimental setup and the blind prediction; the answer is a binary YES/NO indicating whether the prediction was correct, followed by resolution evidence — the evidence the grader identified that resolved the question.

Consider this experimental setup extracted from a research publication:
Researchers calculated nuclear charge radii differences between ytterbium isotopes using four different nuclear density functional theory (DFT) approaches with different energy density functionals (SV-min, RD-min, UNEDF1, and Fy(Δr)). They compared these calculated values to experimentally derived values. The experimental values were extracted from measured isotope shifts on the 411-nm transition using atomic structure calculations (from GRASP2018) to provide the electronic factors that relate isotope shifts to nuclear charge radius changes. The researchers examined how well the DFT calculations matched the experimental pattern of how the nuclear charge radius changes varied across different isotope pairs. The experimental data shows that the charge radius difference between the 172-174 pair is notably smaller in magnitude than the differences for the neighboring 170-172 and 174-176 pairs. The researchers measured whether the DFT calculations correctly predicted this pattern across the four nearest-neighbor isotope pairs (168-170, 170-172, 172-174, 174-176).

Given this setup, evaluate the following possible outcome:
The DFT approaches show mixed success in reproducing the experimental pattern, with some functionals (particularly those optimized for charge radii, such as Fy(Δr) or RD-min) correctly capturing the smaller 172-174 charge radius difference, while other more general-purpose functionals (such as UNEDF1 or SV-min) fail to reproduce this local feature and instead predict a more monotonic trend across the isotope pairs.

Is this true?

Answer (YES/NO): NO